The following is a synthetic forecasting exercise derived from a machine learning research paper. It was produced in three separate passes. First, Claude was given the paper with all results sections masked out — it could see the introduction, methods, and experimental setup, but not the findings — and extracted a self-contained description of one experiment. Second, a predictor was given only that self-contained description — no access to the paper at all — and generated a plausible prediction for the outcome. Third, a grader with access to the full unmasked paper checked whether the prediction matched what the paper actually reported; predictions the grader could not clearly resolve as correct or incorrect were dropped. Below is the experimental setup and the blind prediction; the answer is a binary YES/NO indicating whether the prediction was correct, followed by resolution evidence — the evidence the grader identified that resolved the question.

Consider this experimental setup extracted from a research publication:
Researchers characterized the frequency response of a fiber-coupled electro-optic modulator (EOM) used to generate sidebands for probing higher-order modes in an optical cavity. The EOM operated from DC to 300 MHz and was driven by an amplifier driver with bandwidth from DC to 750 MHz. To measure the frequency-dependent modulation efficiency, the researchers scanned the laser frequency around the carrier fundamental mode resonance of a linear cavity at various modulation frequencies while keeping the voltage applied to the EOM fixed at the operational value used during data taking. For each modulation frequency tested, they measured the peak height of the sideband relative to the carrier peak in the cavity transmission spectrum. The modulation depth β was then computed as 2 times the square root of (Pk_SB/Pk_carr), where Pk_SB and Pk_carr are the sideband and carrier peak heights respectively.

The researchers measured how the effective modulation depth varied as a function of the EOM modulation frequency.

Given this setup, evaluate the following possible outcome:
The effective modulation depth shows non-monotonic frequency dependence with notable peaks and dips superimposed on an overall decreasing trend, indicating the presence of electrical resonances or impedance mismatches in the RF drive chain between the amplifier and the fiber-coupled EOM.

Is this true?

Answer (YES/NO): NO